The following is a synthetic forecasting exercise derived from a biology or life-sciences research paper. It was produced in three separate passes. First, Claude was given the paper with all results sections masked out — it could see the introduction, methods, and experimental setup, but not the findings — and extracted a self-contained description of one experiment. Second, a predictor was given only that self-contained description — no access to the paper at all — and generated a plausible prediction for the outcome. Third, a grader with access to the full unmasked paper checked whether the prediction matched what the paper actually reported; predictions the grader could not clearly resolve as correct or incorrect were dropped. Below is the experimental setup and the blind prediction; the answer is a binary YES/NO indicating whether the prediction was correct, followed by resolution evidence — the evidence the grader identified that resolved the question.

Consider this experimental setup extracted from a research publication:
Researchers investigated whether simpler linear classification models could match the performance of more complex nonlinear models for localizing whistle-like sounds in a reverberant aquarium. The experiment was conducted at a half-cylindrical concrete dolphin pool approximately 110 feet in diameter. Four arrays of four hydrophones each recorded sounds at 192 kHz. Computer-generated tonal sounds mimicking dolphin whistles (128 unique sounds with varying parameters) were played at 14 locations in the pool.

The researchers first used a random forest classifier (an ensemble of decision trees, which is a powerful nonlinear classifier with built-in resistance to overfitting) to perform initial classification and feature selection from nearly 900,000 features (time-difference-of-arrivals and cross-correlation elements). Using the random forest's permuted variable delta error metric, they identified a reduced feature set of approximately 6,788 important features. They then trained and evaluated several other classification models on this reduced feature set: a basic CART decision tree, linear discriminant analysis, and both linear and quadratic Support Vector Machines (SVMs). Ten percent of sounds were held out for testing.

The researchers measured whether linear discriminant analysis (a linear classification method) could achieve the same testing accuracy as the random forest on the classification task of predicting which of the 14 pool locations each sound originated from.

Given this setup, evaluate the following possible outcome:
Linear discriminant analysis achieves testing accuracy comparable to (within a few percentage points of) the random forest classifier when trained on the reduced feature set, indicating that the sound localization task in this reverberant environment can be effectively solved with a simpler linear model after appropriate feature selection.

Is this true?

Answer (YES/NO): YES